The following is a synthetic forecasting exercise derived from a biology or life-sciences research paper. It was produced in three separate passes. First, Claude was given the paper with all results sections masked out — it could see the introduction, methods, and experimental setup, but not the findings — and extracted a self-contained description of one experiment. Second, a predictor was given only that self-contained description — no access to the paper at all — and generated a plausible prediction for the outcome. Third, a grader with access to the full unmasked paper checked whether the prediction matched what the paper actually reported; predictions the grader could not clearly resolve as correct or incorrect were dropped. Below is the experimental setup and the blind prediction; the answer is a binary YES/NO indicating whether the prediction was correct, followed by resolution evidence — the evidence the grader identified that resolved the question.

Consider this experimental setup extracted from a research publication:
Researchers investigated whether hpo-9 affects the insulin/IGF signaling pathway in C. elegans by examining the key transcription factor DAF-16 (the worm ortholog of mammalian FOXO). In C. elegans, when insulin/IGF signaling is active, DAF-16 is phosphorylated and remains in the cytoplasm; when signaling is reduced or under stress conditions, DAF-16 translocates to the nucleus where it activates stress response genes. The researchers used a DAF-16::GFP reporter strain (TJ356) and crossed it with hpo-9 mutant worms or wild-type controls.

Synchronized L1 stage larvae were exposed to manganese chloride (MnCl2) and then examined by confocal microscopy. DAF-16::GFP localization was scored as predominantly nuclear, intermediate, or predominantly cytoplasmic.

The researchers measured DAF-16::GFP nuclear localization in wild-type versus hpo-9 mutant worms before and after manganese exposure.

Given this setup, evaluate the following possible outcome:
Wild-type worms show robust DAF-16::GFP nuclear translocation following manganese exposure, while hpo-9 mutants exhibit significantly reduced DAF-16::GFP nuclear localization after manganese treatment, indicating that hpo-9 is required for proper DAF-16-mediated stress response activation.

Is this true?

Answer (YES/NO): NO